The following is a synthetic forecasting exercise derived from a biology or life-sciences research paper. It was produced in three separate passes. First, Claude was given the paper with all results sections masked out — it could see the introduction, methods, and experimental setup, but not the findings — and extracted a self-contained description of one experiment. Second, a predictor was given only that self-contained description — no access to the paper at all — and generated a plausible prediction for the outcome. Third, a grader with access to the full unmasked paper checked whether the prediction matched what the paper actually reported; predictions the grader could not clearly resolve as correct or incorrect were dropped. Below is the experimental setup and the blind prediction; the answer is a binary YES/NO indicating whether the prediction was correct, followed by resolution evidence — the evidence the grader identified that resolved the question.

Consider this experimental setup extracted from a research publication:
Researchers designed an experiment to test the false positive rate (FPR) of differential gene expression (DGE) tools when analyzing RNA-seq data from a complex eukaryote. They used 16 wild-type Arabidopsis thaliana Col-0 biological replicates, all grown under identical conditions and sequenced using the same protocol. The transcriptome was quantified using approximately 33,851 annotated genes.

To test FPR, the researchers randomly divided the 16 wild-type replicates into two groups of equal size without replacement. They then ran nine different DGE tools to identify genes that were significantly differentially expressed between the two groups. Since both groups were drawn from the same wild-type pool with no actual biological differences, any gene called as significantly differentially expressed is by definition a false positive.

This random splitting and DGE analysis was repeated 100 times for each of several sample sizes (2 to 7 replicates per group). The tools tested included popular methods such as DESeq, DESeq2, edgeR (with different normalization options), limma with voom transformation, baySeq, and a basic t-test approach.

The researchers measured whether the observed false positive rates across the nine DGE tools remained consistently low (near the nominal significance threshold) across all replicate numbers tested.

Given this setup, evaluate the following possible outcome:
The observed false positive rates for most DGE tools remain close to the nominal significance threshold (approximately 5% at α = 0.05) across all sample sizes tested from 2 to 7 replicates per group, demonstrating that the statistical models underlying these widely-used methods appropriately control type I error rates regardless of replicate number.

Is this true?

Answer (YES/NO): YES